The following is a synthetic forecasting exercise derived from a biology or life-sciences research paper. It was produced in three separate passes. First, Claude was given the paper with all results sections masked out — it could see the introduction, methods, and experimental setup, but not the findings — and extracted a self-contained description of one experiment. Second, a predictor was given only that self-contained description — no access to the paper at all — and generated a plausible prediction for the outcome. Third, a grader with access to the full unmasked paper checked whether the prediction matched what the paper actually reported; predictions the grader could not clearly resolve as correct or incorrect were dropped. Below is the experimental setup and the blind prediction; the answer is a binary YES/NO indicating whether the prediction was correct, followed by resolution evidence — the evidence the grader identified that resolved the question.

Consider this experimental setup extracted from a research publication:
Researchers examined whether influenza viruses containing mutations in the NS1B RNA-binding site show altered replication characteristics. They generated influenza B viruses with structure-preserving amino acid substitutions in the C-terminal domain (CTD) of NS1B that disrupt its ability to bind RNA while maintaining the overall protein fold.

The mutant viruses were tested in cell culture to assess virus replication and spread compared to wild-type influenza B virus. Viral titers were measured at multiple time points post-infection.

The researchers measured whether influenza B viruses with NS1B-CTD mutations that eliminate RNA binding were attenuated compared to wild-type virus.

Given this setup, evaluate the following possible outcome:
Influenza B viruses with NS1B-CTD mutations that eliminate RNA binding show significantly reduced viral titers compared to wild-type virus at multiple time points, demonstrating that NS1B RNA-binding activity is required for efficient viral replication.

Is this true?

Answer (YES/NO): YES